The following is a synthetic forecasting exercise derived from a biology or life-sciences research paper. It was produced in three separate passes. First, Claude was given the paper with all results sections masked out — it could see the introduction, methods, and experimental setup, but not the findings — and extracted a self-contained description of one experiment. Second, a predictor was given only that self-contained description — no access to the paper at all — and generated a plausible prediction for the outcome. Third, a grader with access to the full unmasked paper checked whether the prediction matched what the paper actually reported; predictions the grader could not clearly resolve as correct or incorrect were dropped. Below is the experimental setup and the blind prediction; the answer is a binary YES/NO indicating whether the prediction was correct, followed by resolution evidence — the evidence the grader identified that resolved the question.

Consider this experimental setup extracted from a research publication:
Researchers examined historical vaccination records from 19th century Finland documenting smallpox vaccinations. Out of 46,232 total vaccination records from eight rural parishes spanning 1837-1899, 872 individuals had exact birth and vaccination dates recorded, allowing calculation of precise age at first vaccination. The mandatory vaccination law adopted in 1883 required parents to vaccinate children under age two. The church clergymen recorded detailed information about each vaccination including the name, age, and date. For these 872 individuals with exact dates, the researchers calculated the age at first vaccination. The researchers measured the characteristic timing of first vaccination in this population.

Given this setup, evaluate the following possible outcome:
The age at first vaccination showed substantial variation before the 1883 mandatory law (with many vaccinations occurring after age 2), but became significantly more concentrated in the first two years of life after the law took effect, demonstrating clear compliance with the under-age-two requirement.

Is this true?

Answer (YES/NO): NO